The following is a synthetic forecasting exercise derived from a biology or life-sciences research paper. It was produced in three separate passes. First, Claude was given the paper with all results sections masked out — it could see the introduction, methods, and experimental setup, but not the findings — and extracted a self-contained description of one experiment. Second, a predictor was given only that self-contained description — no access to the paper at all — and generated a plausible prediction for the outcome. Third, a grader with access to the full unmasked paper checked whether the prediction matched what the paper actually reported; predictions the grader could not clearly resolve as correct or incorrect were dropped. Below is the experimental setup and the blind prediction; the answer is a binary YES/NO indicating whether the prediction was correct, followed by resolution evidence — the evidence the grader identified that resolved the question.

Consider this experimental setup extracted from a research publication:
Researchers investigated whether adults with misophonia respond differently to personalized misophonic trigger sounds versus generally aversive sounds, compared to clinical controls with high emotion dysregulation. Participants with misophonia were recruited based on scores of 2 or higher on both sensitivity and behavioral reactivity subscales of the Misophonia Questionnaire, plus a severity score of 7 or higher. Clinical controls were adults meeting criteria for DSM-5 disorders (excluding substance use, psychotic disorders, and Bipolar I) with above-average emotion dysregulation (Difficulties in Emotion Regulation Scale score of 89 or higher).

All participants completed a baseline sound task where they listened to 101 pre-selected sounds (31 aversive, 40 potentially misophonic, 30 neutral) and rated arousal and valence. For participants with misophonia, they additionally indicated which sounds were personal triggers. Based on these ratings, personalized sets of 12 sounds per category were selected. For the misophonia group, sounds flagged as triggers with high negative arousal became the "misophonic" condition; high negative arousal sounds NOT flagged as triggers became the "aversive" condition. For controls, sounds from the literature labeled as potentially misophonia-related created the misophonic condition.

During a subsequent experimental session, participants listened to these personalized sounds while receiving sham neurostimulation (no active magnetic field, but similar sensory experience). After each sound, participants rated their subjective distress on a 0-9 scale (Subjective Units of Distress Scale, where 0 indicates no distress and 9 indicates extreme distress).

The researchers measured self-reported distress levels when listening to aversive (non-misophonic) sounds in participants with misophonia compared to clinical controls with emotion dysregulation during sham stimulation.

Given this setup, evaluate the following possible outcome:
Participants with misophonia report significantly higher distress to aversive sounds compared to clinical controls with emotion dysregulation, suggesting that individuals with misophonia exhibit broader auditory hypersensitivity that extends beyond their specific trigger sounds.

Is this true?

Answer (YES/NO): NO